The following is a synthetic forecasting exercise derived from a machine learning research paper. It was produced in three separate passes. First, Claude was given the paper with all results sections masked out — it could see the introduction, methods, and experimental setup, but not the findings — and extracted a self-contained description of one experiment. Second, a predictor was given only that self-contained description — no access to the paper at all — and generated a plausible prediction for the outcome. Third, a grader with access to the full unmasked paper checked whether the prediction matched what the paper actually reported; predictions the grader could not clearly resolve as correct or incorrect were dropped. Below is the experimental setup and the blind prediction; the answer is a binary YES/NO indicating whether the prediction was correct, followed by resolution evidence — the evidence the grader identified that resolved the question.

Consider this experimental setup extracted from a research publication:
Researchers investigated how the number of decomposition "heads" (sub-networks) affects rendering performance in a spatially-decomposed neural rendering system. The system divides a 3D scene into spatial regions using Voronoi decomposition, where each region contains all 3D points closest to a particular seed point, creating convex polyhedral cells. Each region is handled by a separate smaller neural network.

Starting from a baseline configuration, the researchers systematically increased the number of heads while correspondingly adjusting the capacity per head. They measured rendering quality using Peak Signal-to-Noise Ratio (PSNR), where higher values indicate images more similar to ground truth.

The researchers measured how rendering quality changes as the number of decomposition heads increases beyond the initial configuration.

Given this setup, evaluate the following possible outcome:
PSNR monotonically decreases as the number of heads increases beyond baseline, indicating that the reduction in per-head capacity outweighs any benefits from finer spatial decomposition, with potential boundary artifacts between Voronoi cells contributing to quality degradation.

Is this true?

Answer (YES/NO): NO